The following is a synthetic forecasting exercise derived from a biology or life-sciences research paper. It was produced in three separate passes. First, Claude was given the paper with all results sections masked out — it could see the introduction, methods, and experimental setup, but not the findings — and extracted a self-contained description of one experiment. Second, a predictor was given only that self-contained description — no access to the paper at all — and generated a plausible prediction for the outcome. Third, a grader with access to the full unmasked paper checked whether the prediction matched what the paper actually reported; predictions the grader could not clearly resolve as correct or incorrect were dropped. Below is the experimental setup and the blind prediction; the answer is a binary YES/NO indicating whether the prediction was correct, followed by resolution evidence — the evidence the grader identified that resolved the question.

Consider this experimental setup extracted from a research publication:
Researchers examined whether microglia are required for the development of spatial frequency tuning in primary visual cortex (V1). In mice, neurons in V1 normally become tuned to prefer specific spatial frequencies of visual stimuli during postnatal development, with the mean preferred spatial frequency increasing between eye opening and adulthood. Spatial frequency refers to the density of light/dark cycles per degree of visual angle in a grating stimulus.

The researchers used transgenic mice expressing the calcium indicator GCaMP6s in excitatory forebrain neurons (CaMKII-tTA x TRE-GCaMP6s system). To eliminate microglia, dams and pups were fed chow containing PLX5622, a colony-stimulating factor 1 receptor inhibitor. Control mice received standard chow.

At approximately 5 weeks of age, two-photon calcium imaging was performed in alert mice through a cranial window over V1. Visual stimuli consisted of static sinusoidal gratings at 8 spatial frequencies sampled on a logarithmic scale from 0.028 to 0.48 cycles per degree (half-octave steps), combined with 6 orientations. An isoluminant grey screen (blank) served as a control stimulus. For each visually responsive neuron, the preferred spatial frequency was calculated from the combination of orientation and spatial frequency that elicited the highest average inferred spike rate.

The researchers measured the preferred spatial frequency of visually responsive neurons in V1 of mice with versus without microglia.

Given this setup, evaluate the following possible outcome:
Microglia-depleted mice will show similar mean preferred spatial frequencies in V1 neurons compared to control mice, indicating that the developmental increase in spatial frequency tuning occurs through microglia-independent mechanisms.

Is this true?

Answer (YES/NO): YES